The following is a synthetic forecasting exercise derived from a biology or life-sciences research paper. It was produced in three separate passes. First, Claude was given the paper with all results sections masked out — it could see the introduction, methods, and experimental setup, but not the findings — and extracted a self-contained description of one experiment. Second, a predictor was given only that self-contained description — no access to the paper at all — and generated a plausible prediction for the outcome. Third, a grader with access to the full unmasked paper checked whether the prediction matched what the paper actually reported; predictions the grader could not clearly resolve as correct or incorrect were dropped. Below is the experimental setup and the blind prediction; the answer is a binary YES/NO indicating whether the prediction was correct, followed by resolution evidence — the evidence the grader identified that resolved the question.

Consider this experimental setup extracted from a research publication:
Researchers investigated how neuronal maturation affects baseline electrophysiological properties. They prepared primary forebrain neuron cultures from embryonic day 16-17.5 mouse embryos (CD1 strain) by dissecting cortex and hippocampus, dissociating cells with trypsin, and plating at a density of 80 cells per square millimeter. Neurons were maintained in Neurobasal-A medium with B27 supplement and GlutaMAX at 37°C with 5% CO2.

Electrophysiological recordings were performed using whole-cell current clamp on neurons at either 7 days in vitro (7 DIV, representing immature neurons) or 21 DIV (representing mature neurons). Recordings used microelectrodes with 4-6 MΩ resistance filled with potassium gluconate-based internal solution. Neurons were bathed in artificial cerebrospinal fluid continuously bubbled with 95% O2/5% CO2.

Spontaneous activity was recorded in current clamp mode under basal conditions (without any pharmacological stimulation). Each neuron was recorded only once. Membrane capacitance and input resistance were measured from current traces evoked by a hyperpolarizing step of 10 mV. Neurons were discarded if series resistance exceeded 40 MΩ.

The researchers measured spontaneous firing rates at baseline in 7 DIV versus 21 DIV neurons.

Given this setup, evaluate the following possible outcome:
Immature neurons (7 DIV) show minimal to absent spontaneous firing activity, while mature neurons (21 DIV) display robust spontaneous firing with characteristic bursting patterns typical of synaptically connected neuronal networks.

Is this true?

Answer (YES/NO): NO